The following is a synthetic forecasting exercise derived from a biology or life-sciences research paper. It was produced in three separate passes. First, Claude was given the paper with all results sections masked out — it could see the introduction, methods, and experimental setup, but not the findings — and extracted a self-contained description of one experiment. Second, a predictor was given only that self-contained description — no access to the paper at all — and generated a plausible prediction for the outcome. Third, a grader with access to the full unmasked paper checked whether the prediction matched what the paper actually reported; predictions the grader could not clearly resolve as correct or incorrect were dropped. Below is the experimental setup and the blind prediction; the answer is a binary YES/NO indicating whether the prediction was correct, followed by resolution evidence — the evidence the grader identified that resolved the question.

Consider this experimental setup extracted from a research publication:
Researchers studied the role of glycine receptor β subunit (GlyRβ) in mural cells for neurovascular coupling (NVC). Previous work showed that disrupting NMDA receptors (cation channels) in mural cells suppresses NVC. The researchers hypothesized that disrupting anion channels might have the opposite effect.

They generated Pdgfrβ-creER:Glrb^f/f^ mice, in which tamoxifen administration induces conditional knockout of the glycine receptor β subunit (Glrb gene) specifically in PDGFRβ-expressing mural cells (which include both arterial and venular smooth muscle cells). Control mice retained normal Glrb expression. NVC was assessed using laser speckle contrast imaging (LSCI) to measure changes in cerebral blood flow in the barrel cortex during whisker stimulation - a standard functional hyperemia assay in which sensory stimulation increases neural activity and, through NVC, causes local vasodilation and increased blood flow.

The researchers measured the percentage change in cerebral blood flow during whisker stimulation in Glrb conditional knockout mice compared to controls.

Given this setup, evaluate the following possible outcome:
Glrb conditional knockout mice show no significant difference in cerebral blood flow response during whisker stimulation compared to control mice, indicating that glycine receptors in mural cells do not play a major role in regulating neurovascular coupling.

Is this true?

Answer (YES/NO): NO